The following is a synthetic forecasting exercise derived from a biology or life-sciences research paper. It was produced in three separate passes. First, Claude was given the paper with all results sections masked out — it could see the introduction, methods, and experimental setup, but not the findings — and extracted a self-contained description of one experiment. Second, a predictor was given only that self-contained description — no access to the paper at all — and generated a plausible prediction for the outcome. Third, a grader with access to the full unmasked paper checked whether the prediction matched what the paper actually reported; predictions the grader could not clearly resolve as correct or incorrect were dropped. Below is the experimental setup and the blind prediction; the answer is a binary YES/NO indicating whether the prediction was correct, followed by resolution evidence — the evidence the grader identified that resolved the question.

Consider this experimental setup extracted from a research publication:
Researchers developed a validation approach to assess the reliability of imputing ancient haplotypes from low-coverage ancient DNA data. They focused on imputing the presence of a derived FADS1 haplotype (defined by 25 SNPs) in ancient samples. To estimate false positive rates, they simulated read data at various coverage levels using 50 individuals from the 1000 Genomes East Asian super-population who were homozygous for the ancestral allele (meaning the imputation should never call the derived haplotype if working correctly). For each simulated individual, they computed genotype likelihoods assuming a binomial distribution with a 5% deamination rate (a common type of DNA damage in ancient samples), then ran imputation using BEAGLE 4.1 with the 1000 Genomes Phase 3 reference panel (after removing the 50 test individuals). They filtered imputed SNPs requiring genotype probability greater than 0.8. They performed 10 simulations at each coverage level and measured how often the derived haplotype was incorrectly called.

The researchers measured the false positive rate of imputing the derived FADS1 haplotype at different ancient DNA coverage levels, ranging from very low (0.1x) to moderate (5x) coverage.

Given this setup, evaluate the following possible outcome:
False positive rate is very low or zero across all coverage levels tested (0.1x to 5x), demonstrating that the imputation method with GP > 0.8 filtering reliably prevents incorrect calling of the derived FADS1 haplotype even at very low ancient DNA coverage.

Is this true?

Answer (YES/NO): NO